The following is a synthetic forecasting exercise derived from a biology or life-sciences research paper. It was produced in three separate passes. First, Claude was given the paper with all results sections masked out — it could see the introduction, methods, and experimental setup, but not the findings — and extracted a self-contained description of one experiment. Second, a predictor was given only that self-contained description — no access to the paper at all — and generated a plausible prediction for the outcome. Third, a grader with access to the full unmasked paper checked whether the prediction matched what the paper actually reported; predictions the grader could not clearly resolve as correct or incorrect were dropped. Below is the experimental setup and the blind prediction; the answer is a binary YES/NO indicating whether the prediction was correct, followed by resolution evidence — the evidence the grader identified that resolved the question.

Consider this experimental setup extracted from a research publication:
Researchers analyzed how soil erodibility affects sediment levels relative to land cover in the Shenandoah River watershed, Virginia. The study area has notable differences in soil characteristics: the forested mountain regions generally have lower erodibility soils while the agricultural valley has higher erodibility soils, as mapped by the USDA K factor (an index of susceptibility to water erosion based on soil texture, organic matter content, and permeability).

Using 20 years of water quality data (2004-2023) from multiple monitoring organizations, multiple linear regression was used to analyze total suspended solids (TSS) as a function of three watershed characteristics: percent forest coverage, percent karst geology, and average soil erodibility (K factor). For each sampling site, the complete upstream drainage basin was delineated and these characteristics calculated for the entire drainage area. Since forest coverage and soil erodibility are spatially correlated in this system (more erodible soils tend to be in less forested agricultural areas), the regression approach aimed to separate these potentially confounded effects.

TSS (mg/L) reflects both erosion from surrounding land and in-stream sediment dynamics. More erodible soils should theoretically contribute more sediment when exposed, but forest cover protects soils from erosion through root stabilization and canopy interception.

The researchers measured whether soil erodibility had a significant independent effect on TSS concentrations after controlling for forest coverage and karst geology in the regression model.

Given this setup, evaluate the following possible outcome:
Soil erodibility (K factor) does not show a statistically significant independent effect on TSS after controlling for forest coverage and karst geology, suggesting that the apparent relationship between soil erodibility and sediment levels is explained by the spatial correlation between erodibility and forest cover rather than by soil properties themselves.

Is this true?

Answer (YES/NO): YES